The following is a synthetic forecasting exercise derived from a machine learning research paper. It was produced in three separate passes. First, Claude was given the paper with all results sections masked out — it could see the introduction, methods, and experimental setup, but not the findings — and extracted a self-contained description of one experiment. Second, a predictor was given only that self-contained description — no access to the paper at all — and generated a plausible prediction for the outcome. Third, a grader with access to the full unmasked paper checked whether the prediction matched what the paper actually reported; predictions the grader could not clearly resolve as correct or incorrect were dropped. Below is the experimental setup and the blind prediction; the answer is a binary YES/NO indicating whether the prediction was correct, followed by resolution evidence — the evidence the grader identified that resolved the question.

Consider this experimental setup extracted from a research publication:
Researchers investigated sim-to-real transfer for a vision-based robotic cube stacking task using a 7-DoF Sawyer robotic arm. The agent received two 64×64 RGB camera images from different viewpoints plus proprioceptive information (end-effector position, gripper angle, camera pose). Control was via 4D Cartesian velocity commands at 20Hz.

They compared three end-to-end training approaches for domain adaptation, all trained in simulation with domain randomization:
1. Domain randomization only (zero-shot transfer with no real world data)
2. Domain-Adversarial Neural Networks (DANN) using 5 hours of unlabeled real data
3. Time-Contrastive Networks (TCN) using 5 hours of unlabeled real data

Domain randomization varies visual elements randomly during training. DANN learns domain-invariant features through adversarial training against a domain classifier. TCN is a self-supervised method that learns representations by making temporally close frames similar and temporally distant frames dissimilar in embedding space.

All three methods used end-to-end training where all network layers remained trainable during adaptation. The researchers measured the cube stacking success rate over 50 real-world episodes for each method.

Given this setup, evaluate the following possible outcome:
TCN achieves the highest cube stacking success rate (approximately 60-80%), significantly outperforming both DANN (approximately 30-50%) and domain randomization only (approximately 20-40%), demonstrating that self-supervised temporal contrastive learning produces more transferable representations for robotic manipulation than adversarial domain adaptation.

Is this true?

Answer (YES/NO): NO